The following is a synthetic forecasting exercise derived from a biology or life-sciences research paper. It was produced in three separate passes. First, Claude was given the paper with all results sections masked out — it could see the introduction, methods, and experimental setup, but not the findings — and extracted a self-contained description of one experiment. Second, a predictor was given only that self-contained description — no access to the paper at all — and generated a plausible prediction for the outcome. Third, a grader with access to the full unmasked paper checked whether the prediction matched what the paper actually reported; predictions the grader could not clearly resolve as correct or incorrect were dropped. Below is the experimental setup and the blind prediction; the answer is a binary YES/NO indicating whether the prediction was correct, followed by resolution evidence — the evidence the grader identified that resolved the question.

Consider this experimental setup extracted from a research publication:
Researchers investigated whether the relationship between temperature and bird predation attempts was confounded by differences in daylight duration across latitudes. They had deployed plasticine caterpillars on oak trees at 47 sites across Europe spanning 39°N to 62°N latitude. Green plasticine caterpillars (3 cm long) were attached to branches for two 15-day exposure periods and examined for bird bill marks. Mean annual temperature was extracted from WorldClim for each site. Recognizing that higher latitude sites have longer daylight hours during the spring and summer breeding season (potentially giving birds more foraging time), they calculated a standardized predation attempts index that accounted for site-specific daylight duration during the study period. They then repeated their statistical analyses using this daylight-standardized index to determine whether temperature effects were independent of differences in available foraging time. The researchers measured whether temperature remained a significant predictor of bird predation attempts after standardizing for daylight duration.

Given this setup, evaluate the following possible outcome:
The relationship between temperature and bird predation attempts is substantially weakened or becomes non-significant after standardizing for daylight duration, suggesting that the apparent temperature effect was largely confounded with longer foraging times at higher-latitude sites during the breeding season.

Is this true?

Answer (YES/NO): NO